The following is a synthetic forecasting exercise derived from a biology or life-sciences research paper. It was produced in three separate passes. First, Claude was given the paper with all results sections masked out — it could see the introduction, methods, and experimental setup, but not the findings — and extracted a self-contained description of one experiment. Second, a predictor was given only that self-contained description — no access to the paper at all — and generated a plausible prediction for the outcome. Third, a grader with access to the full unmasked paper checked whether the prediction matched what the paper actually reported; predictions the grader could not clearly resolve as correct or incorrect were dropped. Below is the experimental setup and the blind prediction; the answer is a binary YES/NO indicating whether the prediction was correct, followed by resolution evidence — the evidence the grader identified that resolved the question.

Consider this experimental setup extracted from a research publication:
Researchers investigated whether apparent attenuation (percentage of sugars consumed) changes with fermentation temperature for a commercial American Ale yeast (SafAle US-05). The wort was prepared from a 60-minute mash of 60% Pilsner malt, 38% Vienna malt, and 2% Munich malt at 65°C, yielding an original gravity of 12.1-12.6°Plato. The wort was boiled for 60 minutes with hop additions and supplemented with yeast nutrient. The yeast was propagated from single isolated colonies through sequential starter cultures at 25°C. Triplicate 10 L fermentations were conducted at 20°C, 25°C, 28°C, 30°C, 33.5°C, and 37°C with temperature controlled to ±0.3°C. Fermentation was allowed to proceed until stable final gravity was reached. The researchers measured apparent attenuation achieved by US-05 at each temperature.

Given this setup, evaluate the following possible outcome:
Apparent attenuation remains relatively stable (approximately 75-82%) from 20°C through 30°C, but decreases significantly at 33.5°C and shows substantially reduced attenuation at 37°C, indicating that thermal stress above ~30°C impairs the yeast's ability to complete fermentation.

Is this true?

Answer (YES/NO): YES